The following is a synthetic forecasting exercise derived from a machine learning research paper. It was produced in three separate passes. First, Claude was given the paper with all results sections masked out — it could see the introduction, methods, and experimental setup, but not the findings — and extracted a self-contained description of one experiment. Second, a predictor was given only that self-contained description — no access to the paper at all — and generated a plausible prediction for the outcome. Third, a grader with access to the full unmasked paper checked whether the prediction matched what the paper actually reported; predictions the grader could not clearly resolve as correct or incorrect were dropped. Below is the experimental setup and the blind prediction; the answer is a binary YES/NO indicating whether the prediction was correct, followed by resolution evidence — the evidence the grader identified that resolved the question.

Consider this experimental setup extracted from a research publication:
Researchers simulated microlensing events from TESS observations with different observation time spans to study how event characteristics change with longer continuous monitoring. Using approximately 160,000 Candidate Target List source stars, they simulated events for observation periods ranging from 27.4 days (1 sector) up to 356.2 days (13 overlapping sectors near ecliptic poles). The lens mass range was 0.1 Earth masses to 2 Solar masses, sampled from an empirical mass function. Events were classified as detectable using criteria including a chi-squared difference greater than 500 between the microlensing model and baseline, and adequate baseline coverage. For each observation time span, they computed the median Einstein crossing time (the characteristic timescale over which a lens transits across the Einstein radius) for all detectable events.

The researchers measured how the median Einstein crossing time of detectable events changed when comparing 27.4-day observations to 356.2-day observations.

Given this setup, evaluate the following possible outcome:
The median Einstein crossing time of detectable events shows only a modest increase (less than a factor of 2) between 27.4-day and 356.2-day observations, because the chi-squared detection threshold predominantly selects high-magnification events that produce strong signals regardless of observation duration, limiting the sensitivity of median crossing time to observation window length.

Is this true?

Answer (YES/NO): YES